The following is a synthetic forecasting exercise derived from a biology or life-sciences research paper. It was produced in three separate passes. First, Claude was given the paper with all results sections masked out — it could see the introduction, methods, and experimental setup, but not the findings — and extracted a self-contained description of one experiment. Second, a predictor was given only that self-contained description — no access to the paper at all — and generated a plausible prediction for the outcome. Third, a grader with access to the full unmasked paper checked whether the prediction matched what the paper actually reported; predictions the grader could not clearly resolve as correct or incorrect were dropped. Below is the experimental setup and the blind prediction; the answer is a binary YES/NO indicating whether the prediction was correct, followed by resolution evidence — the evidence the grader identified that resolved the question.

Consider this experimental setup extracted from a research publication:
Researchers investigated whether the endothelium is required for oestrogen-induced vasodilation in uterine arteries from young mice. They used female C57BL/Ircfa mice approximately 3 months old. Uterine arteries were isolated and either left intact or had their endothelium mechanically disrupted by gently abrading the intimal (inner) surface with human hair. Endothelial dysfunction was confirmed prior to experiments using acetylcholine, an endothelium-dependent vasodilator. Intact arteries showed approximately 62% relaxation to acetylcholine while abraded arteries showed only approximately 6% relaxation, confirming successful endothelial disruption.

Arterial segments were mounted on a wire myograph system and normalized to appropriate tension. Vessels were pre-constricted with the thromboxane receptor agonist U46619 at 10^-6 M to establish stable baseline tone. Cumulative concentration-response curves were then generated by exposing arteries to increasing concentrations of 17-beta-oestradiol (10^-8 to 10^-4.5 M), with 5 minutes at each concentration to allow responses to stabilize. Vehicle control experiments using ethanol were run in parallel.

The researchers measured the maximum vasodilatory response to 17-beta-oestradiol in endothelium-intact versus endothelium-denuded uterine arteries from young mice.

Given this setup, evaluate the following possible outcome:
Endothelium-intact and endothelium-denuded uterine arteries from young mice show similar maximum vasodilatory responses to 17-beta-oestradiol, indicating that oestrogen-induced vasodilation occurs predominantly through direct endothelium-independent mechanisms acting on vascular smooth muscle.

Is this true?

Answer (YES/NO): NO